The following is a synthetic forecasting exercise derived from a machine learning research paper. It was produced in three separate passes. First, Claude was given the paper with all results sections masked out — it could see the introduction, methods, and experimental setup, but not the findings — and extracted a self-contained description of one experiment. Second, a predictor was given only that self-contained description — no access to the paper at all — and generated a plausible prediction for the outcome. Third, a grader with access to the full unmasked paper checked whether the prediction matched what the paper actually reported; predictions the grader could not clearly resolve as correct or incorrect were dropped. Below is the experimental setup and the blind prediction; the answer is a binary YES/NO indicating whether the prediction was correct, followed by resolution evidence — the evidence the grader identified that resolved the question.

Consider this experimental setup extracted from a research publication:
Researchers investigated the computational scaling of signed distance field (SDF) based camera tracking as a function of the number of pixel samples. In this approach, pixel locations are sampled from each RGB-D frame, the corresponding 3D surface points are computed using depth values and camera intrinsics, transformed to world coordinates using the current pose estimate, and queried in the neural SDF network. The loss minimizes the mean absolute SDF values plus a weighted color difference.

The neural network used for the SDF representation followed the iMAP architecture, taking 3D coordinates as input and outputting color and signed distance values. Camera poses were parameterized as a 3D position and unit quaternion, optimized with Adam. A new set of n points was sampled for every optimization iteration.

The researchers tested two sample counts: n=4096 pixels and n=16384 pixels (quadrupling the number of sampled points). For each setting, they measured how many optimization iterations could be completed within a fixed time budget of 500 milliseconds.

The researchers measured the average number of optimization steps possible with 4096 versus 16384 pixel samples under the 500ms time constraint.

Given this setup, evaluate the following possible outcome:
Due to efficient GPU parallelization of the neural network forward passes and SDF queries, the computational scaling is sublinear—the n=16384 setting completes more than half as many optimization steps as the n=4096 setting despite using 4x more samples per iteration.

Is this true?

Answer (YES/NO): YES